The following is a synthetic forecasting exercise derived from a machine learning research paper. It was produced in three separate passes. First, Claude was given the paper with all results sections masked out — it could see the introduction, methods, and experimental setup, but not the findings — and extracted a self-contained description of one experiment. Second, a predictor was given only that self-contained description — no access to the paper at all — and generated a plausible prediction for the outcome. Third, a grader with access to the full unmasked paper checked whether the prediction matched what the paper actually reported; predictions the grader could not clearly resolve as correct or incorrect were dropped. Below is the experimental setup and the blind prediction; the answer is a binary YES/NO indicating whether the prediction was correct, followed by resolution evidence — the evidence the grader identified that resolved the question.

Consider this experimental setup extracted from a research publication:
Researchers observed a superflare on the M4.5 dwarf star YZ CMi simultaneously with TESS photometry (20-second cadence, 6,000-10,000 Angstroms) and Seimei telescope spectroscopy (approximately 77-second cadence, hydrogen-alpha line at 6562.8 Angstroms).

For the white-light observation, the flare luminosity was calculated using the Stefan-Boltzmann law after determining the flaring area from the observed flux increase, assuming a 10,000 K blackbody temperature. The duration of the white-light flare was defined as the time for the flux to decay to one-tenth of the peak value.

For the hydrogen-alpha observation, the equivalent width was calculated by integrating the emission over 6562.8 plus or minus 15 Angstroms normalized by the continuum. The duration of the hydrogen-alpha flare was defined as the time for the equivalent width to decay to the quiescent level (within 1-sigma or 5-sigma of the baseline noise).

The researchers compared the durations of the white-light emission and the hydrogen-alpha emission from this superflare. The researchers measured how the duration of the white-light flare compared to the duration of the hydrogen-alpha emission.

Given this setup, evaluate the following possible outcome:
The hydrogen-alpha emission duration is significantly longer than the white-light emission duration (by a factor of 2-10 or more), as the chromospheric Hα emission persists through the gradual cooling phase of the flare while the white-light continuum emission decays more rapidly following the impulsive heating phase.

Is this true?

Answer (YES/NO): YES